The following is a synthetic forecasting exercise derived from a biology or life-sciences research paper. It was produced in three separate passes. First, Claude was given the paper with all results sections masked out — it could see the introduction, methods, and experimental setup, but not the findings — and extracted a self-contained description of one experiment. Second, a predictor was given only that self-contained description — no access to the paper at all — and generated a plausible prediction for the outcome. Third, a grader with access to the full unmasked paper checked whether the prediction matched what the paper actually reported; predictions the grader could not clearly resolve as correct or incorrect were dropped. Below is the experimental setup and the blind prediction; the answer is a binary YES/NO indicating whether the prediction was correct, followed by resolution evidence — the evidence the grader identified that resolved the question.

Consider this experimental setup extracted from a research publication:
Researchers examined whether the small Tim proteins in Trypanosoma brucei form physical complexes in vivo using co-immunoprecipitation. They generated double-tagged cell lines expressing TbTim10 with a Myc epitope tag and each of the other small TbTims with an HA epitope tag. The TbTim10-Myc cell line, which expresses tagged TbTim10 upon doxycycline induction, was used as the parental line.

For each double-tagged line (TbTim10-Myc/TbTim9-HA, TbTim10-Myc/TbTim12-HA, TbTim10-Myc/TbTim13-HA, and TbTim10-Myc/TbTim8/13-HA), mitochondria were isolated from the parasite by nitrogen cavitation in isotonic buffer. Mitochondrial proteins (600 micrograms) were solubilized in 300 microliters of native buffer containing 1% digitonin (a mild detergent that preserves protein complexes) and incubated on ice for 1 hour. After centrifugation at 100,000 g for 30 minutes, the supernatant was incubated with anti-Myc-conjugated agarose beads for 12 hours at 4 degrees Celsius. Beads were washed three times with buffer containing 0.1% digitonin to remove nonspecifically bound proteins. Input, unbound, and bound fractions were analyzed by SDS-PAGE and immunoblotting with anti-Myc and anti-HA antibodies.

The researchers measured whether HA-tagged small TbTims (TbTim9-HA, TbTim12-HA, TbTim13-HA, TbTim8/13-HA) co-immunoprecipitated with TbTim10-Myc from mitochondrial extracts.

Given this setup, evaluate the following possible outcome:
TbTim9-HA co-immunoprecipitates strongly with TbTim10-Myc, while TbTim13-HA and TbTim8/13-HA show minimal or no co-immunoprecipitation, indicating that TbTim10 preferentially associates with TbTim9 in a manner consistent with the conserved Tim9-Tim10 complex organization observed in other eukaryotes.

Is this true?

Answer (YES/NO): NO